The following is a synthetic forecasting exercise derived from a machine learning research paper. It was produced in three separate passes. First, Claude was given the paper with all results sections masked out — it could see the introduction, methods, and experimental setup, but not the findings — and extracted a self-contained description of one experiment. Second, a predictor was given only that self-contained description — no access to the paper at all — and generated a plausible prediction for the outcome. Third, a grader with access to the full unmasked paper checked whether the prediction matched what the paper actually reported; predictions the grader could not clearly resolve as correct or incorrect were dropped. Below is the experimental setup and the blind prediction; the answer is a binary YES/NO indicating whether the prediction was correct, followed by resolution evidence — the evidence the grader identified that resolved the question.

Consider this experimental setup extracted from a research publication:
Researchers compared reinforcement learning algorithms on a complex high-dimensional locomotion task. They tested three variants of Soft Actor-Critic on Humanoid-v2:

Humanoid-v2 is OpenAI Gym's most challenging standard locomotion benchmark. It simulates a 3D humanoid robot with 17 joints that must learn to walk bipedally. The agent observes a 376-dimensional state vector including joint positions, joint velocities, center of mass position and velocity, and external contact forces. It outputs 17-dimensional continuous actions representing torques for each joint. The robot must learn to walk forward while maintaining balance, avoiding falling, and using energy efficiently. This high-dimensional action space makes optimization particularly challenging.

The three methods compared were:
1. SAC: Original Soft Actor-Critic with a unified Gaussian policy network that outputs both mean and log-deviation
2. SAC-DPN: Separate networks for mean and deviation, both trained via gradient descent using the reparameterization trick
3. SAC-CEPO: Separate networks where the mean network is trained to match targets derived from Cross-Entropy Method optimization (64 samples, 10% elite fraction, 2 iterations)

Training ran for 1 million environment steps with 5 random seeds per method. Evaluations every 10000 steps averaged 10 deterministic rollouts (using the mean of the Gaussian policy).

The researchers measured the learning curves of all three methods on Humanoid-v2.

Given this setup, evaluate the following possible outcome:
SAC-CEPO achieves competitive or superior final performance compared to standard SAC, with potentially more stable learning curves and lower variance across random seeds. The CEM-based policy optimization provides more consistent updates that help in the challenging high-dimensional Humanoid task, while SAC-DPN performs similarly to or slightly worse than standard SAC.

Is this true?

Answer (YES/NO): YES